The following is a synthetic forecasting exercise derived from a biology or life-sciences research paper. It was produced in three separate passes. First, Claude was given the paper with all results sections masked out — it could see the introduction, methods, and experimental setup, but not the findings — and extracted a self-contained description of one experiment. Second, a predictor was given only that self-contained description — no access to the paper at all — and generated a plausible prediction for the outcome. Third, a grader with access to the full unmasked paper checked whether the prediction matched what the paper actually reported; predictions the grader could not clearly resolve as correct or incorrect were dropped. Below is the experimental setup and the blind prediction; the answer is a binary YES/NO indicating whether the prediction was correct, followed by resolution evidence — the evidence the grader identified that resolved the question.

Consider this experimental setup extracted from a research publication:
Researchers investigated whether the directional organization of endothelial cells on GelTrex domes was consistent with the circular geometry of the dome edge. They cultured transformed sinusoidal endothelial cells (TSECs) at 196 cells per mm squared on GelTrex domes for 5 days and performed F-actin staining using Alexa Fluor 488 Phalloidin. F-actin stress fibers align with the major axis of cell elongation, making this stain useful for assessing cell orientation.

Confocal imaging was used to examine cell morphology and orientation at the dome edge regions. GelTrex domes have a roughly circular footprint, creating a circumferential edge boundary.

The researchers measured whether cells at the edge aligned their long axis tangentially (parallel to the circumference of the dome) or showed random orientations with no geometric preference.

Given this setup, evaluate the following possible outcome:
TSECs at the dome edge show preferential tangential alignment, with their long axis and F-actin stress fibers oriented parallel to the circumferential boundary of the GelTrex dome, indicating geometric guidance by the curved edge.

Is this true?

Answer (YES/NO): YES